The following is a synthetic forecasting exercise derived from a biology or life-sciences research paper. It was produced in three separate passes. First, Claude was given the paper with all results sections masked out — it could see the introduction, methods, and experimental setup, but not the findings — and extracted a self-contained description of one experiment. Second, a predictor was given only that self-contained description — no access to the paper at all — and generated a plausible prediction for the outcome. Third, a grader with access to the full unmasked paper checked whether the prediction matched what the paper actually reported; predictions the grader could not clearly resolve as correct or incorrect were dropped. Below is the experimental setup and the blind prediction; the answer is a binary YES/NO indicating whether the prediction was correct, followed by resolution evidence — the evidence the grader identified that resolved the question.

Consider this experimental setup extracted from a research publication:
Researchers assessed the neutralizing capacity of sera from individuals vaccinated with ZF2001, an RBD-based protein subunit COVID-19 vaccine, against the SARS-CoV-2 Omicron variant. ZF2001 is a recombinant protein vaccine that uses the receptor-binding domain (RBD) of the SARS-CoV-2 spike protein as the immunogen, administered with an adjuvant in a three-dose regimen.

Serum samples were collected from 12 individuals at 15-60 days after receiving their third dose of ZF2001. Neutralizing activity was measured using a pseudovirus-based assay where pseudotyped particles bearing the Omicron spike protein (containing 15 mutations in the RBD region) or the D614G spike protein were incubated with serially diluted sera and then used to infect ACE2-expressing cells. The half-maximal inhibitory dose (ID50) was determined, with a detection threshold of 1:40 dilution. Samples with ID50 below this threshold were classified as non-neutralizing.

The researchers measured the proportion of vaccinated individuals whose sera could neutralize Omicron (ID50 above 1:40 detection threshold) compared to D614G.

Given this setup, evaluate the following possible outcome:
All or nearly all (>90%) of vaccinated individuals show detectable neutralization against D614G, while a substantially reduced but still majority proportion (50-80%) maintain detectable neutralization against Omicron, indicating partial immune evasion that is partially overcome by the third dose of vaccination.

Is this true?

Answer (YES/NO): NO